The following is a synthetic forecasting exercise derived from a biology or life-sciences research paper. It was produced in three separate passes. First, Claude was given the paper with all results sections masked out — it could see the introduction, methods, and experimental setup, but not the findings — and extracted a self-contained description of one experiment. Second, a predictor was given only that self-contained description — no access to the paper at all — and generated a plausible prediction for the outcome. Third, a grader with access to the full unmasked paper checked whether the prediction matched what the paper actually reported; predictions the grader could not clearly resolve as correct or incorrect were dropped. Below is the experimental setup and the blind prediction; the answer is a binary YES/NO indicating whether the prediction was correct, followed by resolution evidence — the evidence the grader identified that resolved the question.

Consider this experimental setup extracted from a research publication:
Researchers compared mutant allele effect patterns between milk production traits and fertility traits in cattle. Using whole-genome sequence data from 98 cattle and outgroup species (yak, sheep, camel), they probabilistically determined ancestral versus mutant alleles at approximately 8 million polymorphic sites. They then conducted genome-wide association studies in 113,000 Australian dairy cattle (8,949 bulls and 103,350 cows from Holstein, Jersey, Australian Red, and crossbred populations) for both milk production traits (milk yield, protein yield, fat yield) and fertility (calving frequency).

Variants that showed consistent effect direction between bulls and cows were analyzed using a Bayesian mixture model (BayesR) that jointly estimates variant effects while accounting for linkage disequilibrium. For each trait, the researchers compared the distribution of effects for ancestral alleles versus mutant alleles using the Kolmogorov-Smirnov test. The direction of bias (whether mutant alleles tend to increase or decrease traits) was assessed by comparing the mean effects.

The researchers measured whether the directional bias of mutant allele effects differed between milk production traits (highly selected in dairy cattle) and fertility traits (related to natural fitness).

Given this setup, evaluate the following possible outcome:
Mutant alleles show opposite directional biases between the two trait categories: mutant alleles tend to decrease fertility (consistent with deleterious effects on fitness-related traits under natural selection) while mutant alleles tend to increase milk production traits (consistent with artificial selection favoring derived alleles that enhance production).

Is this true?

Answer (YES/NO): NO